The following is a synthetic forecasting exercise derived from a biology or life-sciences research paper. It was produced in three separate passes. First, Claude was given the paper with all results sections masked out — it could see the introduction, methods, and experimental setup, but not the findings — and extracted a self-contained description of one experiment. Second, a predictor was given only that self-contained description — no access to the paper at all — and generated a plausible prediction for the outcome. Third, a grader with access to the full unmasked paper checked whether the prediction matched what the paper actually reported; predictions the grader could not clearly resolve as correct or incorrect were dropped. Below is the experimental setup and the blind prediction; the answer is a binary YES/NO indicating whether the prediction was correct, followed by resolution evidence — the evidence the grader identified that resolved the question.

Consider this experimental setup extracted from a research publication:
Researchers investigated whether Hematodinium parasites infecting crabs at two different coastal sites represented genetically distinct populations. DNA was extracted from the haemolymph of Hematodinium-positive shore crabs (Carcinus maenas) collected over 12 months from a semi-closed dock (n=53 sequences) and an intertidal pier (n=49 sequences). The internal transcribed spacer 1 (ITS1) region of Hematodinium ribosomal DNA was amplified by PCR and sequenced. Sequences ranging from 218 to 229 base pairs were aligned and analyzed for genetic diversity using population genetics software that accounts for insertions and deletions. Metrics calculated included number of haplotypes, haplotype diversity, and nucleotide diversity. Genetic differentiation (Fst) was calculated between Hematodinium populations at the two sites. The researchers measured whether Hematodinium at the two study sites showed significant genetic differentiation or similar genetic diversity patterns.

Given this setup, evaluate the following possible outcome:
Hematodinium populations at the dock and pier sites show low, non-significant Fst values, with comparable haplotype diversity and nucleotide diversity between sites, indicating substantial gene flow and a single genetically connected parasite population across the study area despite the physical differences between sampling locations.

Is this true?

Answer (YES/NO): YES